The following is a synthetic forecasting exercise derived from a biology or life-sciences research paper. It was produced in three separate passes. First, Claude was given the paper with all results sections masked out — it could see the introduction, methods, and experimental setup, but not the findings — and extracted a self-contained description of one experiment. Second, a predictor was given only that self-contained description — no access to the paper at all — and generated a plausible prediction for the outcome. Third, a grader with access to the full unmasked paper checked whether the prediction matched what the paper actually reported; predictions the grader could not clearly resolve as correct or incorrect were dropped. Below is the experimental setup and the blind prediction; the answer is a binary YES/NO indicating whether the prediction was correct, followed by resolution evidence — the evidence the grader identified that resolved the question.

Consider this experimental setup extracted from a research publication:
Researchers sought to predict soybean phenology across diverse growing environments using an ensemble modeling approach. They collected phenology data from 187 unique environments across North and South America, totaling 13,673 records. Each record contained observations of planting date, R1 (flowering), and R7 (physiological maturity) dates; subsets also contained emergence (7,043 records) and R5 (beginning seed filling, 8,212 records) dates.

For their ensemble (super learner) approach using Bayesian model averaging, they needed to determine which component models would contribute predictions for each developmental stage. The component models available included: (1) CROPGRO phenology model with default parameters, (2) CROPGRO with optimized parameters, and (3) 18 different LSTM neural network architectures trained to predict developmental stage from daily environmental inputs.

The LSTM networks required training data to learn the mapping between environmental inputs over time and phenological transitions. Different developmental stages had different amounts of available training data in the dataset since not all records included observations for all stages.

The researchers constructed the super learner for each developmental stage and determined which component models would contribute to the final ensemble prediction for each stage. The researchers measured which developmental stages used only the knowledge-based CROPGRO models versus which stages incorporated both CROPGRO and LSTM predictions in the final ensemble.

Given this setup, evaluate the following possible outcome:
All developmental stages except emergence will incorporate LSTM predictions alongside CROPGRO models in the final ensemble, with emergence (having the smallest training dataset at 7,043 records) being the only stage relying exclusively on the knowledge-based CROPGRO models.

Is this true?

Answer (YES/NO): NO